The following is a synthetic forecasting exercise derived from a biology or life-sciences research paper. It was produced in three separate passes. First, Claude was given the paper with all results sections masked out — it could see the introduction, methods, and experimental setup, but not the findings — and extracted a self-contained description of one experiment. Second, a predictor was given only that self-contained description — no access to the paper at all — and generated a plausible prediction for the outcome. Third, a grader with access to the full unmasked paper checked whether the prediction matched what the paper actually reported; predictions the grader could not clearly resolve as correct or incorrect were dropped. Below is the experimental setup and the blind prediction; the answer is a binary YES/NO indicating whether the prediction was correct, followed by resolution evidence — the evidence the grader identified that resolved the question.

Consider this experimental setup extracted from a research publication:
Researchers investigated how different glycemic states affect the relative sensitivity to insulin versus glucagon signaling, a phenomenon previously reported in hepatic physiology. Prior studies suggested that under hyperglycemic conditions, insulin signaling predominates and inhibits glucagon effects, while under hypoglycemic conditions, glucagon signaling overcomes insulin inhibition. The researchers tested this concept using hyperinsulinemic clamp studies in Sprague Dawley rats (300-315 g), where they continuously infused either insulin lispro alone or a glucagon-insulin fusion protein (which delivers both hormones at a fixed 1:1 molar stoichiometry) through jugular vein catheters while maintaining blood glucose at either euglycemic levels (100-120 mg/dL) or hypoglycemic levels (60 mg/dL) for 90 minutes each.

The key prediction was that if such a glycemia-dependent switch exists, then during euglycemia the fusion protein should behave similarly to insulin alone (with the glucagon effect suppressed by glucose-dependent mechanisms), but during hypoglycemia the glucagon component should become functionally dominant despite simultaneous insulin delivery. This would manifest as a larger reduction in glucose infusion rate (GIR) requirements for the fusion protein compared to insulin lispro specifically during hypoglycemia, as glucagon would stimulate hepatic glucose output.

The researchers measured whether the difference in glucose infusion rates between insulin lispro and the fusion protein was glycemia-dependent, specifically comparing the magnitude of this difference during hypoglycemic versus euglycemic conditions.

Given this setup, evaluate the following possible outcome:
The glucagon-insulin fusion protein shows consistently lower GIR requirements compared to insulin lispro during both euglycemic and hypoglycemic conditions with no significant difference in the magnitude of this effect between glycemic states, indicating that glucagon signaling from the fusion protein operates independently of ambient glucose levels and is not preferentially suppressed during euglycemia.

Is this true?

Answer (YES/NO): NO